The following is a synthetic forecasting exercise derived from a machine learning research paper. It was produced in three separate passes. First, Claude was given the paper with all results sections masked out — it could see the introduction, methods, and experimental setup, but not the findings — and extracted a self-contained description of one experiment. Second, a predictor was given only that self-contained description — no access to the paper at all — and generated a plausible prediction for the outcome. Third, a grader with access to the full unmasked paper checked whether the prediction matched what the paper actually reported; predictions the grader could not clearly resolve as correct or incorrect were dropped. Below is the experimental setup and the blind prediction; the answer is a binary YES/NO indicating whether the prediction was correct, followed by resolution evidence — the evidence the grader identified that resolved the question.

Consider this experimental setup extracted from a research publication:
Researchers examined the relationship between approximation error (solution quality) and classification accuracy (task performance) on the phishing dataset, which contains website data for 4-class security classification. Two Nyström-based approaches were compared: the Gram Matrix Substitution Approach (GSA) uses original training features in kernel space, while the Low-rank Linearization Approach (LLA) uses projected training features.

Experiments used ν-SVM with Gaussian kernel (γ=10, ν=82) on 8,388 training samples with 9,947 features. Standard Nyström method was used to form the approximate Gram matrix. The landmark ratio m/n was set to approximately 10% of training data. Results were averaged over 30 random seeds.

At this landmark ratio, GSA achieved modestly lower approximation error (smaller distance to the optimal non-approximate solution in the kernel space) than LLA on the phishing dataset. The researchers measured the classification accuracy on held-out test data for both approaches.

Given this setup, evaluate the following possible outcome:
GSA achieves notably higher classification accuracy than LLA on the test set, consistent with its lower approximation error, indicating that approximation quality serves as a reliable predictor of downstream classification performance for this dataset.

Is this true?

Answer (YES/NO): NO